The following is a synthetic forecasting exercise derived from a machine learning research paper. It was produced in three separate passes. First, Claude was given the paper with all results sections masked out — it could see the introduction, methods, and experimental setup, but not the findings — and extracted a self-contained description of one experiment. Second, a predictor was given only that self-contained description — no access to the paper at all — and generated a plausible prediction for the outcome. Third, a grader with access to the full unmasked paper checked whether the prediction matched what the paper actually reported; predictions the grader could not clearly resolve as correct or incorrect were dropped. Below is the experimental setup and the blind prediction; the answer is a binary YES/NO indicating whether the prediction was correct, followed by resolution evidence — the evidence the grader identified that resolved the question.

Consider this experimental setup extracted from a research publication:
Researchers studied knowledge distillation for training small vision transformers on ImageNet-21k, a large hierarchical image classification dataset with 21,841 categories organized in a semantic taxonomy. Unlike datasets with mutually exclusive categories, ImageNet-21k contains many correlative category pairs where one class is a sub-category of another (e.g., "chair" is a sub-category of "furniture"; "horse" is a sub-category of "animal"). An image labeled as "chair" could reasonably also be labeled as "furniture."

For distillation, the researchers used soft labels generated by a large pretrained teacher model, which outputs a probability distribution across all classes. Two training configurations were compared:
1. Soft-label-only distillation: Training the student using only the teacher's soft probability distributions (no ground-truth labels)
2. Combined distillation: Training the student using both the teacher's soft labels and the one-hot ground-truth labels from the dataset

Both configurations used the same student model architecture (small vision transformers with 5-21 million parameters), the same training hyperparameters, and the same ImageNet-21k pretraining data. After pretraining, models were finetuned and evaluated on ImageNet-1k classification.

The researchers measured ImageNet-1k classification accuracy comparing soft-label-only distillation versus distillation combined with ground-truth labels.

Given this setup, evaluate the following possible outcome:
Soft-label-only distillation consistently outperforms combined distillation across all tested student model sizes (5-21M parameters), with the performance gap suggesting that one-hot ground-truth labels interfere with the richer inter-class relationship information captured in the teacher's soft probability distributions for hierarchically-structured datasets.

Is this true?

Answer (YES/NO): NO